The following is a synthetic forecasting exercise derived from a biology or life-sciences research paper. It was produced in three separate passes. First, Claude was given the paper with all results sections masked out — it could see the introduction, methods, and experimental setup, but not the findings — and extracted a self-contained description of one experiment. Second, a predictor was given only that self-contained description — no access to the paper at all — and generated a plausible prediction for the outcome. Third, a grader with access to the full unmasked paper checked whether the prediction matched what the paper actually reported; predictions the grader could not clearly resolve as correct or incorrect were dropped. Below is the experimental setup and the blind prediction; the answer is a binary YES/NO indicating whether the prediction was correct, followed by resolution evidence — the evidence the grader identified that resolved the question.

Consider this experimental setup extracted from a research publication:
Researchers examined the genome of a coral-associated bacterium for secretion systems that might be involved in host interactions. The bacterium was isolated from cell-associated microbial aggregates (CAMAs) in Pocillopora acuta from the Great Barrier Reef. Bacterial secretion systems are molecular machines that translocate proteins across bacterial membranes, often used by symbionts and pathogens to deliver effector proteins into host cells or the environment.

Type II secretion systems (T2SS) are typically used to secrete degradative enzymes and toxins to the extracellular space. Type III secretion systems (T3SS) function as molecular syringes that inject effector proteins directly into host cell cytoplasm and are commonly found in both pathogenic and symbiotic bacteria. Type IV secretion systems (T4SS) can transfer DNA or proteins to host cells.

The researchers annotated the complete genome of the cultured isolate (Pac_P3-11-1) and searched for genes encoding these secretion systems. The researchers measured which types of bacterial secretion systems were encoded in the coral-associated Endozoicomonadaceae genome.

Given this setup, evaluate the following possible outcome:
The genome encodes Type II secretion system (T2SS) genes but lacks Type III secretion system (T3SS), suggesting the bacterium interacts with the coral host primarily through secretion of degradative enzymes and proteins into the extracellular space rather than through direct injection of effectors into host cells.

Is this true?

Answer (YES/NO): NO